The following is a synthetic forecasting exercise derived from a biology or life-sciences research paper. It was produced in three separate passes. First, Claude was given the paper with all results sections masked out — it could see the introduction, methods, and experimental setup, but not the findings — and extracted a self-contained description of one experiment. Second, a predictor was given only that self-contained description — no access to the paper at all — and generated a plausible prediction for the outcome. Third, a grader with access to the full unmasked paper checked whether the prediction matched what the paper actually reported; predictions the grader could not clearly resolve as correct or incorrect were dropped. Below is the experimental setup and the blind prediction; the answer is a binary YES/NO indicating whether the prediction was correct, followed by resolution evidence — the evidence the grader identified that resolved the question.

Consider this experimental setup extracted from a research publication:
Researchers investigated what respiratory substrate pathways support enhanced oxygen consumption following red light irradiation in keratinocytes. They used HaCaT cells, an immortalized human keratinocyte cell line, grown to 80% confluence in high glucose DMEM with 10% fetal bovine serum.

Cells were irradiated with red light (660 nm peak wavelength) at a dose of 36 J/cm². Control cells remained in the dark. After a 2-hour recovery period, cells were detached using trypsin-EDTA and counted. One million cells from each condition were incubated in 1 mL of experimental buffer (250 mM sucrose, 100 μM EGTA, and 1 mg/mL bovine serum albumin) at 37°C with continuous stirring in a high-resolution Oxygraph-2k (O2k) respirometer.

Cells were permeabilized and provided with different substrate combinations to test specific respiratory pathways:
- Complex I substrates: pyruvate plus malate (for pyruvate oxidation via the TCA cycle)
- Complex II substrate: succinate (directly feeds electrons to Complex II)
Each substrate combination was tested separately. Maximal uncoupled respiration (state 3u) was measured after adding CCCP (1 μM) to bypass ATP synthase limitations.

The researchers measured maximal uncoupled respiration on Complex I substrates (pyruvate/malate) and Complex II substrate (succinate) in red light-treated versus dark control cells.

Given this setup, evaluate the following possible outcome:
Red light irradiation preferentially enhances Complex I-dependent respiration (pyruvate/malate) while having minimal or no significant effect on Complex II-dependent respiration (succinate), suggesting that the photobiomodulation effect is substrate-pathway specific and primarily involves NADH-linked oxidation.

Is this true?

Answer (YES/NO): NO